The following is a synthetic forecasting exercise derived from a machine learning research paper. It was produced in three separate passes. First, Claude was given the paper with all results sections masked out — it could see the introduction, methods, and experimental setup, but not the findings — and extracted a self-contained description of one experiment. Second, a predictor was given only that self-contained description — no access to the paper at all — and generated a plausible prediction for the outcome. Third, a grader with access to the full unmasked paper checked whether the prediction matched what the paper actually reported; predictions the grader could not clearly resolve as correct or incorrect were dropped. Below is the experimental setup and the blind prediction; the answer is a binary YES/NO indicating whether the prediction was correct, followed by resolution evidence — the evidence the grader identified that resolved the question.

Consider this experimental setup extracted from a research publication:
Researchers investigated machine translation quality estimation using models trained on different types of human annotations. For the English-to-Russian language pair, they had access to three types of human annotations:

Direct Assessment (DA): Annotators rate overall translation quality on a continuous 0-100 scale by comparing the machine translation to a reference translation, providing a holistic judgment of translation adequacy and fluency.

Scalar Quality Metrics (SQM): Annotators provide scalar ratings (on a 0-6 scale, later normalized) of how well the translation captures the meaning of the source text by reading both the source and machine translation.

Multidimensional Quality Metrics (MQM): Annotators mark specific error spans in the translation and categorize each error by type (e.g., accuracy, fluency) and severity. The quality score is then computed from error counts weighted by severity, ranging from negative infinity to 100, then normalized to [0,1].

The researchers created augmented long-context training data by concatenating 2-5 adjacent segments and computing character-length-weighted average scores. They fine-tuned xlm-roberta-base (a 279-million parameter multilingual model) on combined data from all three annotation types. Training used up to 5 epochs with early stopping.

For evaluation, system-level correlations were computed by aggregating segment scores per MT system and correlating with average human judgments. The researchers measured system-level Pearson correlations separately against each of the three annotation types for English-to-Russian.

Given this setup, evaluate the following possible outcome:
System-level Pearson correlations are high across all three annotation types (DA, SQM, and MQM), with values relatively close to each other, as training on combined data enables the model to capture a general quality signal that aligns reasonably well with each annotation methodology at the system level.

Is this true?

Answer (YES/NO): NO